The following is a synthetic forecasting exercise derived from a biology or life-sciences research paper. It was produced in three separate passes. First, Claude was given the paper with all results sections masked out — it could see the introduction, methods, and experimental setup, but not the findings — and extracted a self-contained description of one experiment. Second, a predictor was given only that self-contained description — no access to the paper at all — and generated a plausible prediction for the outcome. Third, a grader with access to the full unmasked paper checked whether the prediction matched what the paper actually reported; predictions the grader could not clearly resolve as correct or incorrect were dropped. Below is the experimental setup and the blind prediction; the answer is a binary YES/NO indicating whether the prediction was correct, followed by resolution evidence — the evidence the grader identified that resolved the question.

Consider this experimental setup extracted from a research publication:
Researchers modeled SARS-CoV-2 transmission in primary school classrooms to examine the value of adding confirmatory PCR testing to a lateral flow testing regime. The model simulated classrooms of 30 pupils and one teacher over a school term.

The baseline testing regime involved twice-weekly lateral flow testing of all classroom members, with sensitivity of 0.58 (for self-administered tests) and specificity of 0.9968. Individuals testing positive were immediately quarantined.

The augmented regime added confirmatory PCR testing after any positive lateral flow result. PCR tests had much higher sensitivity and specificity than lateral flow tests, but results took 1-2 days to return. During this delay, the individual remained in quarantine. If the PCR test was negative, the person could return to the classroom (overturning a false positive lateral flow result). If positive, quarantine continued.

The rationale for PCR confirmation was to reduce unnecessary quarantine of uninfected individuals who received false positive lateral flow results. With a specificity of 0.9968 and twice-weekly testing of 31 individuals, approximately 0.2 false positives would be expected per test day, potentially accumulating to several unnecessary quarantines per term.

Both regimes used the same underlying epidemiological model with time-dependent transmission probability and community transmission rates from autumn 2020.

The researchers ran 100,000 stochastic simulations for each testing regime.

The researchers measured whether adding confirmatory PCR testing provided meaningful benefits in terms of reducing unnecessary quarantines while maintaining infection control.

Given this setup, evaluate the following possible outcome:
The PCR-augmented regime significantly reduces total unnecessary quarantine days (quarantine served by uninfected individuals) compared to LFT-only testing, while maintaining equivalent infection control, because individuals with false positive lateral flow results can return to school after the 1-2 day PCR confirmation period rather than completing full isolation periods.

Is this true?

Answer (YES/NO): YES